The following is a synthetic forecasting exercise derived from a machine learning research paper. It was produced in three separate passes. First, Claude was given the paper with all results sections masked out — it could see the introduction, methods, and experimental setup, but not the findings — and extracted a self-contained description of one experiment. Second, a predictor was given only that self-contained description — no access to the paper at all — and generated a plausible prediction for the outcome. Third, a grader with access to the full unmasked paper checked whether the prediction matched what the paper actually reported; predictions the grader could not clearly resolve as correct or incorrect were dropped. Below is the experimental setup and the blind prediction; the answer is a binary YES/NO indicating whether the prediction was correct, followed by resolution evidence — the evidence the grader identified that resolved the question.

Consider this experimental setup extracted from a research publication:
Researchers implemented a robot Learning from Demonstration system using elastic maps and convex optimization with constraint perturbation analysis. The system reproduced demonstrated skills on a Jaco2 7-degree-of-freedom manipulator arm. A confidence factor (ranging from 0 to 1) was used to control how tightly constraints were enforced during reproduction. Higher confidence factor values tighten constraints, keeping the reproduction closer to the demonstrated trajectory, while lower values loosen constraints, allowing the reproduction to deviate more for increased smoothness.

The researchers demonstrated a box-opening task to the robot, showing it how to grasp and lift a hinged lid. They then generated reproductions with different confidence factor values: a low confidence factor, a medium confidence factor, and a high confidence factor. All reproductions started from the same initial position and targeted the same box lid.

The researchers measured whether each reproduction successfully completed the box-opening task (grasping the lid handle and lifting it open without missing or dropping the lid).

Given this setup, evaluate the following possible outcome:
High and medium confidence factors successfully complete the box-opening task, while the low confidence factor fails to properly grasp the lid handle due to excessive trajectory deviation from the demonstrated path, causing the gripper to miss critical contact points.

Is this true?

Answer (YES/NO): YES